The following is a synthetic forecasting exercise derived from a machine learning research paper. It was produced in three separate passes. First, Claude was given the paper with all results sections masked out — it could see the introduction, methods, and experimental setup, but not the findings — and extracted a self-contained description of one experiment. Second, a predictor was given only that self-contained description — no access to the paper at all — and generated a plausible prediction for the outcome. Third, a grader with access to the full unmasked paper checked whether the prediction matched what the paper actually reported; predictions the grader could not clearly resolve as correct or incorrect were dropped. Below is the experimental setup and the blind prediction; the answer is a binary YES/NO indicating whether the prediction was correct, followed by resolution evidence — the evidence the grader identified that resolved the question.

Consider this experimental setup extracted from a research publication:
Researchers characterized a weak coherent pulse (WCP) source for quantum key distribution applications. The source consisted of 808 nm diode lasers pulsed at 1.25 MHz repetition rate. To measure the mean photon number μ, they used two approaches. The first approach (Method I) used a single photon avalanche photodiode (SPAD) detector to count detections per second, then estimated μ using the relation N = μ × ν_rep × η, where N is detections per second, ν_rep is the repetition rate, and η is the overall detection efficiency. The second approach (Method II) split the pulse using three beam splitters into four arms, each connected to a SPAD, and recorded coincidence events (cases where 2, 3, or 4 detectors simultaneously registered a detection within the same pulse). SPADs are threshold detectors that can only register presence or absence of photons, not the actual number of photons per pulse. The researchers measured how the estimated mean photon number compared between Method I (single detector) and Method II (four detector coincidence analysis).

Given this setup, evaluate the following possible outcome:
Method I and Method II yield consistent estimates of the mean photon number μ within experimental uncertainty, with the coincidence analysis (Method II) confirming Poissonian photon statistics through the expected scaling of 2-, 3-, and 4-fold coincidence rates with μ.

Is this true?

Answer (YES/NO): NO